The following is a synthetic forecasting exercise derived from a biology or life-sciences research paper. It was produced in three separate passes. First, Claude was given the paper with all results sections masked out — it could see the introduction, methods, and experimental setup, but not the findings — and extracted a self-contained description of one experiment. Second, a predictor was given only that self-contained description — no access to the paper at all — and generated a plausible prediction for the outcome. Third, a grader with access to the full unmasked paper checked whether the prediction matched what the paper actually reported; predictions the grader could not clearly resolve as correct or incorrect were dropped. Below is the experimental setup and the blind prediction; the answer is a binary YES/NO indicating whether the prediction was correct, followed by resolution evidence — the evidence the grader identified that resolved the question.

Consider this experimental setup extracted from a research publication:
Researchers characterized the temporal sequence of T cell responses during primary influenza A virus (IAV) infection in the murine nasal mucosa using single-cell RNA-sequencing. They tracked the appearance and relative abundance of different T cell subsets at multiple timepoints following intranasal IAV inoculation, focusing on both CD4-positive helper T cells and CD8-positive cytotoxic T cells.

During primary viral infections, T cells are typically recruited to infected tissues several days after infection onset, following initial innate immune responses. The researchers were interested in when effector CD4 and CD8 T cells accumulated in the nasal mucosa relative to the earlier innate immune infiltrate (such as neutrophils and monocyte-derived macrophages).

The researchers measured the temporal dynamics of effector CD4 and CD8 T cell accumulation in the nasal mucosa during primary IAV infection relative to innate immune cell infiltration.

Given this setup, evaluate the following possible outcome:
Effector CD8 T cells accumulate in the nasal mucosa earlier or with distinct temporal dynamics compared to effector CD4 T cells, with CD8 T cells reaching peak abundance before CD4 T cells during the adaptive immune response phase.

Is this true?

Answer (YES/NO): NO